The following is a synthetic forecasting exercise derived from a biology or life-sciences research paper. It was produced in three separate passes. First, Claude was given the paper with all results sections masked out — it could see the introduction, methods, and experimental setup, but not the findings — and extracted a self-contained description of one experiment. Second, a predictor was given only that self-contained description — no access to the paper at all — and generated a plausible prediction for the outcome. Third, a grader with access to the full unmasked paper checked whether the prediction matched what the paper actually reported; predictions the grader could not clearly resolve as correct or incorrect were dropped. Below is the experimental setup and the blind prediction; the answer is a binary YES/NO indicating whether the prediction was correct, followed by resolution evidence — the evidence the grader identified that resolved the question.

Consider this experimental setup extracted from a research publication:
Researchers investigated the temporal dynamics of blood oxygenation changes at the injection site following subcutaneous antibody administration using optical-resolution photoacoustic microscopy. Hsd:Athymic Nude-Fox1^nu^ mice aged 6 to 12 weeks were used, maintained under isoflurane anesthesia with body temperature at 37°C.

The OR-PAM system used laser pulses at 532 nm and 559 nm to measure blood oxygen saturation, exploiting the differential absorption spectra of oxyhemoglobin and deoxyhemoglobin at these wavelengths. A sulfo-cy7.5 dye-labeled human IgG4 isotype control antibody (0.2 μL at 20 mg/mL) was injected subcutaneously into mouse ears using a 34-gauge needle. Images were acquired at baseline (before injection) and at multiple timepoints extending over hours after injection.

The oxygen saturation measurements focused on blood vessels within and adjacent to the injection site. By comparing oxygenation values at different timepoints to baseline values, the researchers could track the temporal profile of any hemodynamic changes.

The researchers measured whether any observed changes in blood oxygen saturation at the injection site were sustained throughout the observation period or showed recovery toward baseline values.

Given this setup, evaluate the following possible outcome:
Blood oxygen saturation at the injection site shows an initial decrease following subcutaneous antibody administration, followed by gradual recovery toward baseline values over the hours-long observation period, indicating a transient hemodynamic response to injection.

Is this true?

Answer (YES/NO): NO